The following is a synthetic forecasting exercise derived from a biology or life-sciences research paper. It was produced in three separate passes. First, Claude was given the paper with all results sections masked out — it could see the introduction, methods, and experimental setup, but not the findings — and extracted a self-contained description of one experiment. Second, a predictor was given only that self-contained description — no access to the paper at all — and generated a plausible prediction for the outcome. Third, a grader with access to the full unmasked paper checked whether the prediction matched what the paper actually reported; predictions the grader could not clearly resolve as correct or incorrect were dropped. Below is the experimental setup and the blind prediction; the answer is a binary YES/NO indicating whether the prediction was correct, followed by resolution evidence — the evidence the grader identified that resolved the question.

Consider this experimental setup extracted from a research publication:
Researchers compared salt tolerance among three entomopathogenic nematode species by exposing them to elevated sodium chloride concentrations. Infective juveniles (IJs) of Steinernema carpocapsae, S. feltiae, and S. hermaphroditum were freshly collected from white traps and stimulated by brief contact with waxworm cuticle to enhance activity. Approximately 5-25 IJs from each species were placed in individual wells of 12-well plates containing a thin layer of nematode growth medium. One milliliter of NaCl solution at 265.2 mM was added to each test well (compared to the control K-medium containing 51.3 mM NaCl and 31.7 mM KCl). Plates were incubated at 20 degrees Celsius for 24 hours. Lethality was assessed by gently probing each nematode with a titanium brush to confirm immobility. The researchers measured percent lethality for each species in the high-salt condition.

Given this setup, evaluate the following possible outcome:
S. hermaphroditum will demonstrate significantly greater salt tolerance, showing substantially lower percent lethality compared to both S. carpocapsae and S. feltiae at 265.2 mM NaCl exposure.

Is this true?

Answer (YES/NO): NO